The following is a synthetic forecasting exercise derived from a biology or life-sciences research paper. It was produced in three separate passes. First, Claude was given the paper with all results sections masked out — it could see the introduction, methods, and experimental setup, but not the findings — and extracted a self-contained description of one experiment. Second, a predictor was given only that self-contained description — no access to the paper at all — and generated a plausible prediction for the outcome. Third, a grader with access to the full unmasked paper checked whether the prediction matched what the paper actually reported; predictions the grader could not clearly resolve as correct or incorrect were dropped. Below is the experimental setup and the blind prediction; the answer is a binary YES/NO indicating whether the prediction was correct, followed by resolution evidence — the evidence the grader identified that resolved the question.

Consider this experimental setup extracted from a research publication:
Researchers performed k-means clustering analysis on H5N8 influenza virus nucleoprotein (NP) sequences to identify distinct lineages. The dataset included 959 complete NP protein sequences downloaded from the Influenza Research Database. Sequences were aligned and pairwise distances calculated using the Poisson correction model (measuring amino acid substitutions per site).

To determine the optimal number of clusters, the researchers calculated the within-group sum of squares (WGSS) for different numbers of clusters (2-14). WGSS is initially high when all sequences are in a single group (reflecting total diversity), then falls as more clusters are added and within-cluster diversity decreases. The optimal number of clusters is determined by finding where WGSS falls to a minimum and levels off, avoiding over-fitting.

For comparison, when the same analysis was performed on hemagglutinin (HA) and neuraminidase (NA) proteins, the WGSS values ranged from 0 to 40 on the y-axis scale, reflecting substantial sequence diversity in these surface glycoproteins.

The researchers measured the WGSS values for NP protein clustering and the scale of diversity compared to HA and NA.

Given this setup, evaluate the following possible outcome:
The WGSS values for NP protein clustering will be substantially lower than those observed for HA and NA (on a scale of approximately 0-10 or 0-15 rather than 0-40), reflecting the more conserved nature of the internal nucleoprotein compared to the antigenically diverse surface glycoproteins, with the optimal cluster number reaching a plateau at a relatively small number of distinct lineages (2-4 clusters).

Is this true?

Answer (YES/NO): NO